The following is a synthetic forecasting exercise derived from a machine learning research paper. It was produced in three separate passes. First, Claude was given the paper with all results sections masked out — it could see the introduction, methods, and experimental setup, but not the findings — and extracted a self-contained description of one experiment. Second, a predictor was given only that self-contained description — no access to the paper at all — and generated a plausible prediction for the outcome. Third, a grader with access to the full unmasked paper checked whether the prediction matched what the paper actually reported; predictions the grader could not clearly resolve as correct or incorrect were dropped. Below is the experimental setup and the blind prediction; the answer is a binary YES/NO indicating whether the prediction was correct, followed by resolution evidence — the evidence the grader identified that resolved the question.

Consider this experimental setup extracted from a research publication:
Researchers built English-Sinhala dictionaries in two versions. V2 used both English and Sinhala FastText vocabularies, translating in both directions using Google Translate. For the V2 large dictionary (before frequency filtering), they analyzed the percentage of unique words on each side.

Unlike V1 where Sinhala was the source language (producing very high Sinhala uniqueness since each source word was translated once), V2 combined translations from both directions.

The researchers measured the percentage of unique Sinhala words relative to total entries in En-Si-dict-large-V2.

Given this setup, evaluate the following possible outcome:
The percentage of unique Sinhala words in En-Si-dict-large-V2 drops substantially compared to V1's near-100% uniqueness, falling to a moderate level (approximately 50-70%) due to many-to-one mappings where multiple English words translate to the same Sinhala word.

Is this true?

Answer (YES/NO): NO